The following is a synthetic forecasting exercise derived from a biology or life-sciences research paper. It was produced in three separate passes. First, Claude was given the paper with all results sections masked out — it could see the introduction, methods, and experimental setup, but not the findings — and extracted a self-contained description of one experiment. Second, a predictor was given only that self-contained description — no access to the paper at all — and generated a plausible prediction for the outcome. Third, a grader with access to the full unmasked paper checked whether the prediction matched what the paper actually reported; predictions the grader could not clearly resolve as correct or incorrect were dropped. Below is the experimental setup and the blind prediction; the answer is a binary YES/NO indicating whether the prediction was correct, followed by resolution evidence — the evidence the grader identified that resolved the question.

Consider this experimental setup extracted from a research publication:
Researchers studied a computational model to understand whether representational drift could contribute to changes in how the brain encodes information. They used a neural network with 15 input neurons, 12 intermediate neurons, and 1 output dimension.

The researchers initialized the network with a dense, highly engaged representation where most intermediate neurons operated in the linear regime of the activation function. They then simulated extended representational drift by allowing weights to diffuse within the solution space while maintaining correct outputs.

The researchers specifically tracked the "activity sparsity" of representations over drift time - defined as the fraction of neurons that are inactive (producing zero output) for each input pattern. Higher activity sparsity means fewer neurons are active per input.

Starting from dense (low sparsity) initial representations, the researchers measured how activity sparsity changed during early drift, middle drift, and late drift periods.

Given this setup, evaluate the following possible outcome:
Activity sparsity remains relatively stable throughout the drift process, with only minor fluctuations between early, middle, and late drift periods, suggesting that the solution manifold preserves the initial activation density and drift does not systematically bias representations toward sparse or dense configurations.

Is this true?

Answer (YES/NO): NO